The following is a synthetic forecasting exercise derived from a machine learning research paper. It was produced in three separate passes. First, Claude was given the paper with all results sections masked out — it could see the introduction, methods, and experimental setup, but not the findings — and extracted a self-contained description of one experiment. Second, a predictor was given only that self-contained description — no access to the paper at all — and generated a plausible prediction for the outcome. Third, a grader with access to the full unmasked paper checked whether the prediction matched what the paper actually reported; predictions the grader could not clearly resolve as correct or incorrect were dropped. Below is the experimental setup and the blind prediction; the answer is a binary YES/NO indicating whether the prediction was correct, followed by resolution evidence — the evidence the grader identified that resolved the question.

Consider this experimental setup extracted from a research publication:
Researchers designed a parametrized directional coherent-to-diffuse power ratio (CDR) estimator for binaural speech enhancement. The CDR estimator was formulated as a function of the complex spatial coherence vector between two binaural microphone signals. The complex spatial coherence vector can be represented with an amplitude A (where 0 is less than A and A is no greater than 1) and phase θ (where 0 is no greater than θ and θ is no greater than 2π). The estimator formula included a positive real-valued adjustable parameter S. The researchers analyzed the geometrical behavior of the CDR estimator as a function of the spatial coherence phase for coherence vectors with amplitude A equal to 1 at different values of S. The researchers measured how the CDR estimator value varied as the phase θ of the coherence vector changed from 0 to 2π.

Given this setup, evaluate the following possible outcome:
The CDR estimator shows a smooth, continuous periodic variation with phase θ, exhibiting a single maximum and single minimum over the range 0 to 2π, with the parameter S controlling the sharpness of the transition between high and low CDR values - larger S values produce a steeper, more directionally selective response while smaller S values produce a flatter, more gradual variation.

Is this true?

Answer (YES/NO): YES